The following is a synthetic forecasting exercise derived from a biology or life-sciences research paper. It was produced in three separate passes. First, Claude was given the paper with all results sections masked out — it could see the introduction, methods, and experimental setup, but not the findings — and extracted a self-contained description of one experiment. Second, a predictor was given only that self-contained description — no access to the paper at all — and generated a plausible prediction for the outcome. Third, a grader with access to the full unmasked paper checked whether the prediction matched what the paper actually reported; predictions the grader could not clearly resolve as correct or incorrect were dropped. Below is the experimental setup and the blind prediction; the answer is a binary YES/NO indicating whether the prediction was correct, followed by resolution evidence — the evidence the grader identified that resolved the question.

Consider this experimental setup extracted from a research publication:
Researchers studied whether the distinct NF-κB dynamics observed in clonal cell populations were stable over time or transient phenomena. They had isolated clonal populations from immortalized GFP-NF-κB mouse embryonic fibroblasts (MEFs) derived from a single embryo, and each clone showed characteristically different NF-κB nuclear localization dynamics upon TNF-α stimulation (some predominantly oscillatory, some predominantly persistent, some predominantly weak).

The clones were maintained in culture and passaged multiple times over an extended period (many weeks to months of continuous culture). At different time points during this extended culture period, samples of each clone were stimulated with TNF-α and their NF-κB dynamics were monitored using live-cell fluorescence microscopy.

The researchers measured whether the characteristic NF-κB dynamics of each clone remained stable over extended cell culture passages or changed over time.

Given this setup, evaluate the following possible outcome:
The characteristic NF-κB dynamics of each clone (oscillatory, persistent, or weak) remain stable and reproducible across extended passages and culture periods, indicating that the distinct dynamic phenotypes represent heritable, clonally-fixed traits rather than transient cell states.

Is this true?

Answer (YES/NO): YES